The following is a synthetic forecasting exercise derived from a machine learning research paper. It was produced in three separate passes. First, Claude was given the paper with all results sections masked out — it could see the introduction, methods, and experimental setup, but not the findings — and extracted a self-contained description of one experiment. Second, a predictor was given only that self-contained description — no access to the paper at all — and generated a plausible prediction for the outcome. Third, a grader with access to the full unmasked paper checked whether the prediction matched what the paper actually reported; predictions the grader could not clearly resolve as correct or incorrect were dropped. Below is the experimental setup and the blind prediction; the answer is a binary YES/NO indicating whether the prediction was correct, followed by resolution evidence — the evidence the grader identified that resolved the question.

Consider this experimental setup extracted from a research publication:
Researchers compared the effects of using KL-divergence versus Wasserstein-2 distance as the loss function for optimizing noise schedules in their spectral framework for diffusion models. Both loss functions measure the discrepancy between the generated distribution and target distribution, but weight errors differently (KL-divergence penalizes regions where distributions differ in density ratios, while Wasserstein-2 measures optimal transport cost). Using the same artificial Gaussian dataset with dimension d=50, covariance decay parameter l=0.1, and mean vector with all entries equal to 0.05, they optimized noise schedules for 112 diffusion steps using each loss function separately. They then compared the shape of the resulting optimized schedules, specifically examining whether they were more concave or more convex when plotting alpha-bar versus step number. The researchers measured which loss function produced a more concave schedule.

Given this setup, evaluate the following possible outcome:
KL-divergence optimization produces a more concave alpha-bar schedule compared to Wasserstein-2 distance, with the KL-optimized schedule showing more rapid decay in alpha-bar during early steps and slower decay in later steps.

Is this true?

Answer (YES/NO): YES